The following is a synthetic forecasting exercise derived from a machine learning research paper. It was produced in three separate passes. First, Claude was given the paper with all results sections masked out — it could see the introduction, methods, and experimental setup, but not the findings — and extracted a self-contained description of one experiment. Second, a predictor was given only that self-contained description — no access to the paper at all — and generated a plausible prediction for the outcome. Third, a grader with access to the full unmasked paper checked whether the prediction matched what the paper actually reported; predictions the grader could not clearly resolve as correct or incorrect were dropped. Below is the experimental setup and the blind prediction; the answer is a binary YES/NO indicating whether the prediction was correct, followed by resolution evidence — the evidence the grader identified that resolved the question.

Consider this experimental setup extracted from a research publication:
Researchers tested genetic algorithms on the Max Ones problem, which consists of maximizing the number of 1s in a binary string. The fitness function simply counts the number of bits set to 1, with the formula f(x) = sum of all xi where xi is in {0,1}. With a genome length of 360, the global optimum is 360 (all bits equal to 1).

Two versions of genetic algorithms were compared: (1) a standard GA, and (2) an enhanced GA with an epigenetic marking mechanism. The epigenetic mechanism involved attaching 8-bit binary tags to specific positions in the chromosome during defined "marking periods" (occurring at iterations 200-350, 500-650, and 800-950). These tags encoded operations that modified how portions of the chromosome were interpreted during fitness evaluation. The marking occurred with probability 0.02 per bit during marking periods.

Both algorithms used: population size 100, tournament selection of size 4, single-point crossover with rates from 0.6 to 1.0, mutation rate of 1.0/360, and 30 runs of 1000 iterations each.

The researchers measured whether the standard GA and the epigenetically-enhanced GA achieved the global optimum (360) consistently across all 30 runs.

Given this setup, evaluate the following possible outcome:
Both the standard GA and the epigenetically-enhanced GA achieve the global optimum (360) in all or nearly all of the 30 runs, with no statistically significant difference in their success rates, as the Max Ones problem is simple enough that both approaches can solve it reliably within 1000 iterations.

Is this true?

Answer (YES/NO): YES